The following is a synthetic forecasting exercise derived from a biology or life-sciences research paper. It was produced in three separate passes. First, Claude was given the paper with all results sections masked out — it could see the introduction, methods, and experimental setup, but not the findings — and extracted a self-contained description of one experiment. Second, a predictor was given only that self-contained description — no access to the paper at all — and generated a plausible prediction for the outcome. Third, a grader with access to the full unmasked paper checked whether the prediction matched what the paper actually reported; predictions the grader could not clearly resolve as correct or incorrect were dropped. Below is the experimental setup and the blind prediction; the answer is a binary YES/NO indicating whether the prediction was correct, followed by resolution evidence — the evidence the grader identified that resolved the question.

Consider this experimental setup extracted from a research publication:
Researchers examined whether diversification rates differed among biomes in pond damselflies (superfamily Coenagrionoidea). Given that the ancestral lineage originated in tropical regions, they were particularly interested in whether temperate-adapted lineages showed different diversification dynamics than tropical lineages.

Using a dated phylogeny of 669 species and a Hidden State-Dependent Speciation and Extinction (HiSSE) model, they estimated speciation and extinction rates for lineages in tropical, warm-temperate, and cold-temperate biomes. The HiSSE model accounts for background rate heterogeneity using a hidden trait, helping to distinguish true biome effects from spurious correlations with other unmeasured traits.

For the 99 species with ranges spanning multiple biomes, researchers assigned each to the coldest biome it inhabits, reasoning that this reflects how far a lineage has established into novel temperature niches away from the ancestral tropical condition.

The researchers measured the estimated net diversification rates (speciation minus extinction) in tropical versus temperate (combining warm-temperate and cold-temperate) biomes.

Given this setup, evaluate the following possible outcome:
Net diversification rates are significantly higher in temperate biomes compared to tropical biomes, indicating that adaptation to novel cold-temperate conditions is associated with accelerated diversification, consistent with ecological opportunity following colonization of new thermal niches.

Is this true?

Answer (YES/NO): NO